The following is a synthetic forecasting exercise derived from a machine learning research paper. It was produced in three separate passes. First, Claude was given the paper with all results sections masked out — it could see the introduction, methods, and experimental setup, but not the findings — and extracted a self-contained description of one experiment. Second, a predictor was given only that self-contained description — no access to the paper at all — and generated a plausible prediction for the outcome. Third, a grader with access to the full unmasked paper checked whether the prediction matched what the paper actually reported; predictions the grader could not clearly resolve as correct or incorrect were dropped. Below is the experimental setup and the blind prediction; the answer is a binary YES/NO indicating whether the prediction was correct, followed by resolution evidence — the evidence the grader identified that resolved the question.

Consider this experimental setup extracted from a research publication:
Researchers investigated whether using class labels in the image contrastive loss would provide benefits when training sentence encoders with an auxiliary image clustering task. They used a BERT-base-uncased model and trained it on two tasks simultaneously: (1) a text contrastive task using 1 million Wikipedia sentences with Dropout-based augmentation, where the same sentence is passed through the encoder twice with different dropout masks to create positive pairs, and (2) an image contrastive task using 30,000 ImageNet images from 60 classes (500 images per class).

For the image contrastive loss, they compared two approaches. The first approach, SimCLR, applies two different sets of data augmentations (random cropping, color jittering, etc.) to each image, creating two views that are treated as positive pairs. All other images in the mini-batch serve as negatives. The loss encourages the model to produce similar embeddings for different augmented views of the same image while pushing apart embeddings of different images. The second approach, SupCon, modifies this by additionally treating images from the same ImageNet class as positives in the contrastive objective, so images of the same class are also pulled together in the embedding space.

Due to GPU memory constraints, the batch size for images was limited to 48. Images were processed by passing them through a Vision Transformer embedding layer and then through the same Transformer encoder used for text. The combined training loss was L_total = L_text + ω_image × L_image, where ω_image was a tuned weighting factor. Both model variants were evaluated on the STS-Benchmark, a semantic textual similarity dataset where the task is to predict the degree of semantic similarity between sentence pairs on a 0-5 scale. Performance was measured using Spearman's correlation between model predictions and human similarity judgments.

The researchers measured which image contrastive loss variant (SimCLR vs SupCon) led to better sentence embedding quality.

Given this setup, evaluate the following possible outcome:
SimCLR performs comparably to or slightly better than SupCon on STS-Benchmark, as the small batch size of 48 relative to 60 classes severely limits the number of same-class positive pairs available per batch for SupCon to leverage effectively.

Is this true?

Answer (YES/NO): YES